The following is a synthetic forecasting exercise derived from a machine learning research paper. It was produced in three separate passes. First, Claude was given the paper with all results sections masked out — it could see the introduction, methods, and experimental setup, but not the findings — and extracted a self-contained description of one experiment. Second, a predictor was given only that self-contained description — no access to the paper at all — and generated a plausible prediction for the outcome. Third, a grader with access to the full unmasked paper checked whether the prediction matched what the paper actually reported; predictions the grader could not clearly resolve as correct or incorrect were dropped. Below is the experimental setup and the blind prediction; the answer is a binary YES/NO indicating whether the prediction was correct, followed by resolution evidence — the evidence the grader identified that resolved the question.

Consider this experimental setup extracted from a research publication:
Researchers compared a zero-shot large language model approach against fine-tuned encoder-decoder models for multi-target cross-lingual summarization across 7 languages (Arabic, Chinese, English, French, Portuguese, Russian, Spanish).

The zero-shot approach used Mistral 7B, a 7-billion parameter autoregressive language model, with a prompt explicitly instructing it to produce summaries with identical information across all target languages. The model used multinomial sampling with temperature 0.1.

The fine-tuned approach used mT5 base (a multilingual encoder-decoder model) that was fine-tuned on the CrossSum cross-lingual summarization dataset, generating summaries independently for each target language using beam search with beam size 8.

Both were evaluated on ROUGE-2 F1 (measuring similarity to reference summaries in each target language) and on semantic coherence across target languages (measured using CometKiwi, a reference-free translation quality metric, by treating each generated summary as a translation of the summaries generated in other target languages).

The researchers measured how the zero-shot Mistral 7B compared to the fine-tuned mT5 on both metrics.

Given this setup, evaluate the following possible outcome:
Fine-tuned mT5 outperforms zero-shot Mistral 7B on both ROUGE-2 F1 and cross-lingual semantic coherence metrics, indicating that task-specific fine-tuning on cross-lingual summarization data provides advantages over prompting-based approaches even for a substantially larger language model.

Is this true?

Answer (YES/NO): NO